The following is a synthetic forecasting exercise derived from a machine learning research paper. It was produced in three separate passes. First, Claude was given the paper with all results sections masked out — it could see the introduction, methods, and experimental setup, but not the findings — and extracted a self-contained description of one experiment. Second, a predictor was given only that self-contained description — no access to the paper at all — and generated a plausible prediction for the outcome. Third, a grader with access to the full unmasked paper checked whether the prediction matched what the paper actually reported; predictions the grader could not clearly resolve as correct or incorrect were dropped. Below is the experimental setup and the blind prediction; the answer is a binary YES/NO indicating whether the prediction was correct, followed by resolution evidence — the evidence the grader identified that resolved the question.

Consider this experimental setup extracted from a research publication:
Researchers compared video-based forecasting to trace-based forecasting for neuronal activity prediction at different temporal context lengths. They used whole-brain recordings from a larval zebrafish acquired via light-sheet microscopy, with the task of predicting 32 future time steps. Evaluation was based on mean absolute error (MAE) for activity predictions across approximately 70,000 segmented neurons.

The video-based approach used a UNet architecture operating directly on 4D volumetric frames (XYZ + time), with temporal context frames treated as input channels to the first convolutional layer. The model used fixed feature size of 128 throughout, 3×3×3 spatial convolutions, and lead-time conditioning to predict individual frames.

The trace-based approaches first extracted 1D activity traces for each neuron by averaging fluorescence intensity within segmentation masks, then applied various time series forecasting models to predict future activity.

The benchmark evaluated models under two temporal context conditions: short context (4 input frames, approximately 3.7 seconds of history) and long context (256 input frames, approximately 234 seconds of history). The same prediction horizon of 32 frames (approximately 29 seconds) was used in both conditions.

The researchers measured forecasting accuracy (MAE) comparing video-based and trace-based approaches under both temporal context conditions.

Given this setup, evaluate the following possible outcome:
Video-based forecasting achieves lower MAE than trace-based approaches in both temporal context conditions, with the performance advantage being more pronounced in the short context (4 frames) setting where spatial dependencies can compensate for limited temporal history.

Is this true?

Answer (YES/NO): NO